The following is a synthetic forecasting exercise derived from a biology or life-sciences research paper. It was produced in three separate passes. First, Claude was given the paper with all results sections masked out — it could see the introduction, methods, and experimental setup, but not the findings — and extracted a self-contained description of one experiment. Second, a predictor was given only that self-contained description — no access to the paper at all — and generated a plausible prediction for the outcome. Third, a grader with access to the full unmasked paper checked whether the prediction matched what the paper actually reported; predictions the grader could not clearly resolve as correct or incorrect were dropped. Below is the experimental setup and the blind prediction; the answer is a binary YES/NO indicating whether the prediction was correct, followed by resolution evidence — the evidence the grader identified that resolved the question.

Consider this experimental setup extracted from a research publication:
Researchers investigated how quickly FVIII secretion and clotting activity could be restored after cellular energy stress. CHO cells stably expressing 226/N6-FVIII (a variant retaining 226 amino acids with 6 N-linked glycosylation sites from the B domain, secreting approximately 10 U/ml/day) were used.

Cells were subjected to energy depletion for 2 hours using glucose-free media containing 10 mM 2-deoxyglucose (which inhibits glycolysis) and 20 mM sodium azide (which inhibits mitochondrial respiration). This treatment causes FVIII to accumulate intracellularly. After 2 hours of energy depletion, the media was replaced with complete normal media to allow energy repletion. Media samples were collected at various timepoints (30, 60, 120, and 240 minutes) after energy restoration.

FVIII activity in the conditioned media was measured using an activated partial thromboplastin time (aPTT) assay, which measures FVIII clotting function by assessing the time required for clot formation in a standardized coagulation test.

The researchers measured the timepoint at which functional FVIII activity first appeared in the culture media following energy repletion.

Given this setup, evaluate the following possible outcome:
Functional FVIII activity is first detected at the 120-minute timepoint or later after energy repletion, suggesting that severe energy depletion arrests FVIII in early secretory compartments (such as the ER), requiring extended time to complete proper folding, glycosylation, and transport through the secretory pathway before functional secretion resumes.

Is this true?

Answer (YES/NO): NO